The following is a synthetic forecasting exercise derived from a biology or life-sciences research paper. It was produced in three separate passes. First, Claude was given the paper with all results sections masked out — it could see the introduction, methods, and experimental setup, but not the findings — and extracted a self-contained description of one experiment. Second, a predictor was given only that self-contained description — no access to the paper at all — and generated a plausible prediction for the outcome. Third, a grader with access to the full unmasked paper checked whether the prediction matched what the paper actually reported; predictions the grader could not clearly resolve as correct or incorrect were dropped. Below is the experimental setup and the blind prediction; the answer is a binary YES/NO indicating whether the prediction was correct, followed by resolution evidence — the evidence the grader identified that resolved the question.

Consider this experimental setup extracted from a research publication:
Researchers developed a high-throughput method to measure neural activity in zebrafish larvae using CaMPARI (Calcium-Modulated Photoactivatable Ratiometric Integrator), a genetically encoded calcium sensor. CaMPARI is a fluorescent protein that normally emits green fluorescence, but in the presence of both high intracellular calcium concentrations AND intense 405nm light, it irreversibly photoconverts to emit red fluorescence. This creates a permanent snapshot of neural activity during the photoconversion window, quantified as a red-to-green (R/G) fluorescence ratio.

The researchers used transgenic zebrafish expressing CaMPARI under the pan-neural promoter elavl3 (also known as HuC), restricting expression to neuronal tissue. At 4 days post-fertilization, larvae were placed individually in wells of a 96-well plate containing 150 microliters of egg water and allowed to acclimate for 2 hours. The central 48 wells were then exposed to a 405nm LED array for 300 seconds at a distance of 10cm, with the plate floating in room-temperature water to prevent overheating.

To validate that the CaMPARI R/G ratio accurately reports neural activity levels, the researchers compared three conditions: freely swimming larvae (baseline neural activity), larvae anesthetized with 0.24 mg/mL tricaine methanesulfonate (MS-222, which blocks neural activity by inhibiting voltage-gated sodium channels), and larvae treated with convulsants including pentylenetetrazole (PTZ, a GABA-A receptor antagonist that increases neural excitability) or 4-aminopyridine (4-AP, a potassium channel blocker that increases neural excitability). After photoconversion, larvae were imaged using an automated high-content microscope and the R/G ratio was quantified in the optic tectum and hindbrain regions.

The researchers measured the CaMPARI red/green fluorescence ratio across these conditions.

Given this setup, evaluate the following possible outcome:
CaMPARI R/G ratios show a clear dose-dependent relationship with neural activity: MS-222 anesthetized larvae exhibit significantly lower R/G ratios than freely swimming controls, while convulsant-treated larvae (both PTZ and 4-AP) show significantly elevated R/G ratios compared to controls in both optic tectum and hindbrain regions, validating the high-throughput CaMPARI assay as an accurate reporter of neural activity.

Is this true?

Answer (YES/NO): YES